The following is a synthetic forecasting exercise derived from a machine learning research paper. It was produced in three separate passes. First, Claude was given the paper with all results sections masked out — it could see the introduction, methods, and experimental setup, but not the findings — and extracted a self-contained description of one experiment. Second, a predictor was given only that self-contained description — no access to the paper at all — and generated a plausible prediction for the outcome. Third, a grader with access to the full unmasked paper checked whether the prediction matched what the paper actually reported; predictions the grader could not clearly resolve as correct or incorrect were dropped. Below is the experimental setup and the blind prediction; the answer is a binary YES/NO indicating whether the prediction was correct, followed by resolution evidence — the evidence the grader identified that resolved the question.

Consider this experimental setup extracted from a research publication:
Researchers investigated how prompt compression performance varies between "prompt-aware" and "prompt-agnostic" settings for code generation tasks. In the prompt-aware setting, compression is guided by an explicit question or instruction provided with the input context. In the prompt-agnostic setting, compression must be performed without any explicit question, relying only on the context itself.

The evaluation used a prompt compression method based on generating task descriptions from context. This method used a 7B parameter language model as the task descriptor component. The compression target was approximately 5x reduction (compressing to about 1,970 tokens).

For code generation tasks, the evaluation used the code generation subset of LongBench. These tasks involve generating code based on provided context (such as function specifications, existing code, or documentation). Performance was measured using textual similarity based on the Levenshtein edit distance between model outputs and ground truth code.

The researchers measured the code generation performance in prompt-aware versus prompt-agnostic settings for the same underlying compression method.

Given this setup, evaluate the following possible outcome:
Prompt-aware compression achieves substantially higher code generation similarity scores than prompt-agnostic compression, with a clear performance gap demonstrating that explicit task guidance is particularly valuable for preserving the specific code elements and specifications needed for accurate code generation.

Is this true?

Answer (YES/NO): YES